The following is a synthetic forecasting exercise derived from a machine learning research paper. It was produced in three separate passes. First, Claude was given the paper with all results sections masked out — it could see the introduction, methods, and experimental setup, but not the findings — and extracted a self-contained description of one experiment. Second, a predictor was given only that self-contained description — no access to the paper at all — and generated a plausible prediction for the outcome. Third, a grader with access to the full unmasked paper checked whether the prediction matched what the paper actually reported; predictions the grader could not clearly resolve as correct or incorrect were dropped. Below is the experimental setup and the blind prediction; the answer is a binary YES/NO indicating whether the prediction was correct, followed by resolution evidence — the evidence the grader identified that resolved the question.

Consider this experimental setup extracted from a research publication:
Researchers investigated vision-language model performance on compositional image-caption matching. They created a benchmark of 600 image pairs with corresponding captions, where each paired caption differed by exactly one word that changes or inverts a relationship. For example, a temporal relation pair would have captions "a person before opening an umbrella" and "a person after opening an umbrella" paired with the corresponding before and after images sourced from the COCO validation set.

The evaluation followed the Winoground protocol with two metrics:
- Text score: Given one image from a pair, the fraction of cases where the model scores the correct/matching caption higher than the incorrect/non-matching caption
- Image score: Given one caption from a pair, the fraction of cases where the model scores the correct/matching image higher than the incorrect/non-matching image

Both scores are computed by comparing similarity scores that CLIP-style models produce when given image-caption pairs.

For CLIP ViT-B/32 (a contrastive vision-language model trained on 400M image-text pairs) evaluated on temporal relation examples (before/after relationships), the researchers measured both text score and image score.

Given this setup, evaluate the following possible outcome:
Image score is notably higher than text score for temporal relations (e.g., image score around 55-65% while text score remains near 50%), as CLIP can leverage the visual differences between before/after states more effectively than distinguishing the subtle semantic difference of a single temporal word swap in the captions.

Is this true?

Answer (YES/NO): NO